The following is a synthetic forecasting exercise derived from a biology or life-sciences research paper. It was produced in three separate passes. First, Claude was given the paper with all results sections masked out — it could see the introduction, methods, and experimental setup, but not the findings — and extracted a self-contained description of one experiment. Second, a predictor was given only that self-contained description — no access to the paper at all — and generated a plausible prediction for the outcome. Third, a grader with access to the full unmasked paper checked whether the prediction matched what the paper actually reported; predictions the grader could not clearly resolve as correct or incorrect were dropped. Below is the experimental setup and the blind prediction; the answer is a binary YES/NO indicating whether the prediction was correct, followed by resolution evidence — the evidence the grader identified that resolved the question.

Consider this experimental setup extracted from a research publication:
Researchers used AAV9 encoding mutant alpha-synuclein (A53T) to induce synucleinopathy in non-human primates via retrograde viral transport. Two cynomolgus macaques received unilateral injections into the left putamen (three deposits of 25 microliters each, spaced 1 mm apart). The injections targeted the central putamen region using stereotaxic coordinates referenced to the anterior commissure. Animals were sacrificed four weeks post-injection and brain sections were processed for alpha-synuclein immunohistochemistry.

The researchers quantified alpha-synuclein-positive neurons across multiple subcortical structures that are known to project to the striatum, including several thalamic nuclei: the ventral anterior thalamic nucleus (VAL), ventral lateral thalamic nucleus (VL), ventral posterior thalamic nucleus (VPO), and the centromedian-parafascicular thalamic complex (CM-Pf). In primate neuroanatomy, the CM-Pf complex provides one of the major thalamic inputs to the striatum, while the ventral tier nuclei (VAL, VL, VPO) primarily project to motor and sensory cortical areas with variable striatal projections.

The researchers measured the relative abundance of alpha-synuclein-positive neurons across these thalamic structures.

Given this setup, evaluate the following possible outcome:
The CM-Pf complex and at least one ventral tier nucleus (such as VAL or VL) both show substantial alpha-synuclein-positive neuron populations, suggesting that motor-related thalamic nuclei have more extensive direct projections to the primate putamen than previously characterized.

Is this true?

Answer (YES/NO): NO